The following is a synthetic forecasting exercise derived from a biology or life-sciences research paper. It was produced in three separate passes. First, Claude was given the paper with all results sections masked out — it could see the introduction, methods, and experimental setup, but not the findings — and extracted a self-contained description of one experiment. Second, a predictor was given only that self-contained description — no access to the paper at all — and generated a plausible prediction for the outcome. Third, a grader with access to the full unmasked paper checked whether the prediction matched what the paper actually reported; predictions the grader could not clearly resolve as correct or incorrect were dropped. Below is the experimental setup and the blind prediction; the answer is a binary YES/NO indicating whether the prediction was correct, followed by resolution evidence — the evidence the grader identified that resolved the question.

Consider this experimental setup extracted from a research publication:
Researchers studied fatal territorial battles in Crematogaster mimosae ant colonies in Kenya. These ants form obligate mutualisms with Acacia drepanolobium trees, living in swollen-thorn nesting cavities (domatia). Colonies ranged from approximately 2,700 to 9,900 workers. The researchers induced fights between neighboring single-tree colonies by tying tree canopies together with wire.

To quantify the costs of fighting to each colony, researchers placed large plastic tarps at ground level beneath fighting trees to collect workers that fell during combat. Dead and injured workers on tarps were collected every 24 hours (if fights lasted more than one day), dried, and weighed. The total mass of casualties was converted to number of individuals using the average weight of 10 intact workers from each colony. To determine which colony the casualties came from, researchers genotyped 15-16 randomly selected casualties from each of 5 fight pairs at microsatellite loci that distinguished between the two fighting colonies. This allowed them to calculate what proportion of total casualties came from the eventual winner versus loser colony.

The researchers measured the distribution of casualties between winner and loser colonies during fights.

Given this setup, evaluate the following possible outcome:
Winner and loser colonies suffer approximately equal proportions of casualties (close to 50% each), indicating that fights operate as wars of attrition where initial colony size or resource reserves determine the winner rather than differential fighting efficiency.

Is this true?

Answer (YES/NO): NO